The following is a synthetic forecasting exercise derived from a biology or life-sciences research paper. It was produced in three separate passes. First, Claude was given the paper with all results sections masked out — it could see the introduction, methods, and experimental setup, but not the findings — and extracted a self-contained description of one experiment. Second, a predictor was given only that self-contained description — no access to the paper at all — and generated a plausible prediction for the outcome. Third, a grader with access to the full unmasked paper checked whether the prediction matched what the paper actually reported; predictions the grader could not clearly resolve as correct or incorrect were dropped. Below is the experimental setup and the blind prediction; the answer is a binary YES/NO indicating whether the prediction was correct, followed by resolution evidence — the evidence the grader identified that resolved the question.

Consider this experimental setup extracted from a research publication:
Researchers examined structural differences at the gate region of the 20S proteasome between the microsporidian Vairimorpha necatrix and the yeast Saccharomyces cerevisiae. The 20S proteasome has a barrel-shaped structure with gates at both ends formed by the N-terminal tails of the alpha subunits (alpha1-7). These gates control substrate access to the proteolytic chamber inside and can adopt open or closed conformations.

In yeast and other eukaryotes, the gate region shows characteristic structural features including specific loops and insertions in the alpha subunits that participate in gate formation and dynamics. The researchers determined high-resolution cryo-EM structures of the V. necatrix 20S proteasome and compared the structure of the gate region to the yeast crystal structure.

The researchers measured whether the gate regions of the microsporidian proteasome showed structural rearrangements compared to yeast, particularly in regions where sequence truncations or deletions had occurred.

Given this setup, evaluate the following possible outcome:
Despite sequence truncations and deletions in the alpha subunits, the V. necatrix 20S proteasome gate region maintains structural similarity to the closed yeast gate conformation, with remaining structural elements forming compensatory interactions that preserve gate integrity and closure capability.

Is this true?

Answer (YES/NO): NO